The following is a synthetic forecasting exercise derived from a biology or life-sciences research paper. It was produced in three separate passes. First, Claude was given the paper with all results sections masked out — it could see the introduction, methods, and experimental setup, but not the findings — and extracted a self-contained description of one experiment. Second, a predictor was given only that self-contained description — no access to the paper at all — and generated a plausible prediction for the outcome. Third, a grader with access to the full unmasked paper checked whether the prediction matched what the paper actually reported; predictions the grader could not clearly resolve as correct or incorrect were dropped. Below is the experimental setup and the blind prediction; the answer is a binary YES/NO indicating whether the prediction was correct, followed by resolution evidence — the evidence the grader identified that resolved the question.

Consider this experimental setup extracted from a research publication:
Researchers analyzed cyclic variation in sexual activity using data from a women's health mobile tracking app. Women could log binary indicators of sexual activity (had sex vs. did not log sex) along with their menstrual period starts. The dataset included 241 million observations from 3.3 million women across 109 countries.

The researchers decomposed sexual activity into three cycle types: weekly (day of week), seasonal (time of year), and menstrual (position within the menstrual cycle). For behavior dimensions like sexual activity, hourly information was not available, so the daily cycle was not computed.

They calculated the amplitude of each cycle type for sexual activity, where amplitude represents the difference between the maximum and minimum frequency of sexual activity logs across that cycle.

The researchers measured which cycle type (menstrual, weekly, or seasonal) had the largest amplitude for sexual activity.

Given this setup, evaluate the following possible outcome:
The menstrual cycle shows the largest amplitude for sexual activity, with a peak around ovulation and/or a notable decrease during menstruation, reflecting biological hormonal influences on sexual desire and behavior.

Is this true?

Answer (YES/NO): YES